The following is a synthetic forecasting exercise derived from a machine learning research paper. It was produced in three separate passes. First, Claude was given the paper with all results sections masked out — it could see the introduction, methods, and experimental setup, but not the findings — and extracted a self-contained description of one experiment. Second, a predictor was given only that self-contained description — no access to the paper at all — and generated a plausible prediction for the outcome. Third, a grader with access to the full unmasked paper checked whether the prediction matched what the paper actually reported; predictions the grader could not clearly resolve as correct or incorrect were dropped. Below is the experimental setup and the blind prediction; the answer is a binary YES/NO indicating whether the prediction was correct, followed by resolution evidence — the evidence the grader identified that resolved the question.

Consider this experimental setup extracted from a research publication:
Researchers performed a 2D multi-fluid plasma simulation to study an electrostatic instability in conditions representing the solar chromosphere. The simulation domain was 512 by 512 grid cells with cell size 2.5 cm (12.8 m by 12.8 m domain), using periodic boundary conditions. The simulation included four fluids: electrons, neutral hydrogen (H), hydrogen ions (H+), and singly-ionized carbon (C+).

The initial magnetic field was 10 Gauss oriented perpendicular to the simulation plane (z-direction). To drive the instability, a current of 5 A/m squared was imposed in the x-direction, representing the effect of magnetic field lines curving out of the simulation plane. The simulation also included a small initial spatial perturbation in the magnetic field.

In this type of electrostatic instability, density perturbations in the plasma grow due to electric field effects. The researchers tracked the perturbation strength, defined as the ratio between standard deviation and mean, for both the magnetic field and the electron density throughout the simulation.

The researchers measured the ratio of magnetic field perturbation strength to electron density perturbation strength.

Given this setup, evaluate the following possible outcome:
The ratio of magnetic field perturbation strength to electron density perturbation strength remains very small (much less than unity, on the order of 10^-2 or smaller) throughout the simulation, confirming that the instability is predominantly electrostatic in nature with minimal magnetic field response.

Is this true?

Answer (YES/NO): YES